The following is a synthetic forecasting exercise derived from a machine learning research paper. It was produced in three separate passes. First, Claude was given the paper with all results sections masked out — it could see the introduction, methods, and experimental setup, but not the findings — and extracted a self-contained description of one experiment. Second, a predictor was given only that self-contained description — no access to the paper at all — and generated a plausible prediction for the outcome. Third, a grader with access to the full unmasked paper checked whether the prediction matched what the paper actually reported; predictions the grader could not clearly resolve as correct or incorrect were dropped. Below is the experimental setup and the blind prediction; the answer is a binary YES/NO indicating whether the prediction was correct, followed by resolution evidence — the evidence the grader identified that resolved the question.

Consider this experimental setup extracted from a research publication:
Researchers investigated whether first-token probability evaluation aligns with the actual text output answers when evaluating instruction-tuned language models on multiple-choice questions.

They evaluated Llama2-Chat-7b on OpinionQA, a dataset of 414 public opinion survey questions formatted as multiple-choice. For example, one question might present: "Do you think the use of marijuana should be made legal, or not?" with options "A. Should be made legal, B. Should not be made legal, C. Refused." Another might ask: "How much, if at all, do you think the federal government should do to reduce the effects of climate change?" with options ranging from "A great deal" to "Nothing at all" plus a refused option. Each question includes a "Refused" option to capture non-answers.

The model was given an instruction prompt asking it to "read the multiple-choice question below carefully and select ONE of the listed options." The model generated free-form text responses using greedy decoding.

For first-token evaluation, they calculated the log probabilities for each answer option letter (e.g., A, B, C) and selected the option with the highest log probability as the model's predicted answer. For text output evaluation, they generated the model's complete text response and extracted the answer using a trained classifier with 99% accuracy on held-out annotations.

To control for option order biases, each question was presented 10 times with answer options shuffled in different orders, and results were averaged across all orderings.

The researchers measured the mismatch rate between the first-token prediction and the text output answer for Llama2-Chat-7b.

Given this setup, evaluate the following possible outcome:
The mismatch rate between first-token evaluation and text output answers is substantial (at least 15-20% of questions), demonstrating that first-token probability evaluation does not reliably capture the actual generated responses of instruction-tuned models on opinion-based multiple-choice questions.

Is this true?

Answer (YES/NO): YES